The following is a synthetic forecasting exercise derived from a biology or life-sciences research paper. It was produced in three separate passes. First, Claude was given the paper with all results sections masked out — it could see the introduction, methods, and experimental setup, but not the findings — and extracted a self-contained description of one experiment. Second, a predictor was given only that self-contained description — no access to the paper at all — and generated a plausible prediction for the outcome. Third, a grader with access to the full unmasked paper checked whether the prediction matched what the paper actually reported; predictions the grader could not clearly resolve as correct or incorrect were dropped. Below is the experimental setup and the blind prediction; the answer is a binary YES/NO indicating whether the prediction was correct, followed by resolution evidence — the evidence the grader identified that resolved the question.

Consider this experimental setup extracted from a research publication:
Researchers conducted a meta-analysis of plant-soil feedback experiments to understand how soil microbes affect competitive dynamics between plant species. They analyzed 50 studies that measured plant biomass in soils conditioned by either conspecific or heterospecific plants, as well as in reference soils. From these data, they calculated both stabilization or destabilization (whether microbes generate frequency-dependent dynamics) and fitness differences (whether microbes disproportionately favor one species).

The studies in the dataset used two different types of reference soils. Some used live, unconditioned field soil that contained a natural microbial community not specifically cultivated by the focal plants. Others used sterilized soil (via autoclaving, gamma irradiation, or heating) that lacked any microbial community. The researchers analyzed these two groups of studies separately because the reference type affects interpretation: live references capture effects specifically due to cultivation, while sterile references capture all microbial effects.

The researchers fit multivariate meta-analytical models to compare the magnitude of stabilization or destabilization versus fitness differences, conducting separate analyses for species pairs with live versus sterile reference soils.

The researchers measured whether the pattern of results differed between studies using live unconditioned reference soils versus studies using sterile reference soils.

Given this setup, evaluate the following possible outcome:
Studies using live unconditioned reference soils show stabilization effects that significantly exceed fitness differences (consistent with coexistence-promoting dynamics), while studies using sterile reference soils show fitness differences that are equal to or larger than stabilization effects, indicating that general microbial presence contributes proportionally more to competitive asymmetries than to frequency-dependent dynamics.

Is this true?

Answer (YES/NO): NO